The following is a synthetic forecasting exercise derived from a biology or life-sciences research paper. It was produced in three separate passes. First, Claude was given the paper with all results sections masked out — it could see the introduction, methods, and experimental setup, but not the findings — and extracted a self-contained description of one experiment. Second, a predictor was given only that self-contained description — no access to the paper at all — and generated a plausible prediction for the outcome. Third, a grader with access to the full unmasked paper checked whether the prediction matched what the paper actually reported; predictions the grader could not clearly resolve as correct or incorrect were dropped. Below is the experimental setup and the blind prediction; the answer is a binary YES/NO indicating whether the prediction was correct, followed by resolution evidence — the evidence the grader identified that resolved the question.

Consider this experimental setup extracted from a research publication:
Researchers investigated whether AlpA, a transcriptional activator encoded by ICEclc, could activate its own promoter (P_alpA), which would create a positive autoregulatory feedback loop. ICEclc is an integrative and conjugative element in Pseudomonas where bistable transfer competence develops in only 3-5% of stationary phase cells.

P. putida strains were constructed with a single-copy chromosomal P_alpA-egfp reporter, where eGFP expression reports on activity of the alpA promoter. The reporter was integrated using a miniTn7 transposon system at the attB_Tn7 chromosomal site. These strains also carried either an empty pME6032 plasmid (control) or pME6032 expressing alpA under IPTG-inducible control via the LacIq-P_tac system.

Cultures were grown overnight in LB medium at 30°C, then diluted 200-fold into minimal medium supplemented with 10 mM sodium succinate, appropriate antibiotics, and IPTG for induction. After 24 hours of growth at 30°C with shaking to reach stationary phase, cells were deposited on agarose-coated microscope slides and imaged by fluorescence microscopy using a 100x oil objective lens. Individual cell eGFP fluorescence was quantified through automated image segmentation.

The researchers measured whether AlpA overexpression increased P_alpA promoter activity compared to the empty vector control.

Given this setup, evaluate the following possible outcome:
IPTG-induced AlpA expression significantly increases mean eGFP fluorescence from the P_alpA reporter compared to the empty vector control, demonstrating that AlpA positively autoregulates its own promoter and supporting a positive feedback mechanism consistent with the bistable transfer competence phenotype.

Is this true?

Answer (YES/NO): NO